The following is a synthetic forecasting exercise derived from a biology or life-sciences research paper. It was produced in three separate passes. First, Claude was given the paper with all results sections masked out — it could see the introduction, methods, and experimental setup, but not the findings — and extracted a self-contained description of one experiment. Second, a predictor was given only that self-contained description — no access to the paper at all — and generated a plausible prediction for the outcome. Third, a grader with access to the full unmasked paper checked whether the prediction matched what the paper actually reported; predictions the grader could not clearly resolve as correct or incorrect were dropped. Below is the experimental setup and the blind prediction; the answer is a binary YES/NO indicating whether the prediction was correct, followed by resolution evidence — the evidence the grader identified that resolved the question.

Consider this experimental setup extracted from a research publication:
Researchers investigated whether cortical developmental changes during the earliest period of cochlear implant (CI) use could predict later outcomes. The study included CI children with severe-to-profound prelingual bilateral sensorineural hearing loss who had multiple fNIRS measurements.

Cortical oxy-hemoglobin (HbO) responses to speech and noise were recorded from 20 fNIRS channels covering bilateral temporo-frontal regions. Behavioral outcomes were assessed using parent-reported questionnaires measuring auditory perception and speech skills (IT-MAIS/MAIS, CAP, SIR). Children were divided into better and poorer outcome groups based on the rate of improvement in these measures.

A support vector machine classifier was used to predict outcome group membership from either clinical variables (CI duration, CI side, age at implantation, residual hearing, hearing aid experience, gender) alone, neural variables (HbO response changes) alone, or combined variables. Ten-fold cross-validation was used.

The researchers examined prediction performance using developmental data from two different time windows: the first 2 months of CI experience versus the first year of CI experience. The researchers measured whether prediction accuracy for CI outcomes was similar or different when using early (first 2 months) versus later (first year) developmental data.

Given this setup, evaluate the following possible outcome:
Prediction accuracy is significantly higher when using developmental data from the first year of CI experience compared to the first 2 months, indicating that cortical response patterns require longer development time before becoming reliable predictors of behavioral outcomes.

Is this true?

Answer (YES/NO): NO